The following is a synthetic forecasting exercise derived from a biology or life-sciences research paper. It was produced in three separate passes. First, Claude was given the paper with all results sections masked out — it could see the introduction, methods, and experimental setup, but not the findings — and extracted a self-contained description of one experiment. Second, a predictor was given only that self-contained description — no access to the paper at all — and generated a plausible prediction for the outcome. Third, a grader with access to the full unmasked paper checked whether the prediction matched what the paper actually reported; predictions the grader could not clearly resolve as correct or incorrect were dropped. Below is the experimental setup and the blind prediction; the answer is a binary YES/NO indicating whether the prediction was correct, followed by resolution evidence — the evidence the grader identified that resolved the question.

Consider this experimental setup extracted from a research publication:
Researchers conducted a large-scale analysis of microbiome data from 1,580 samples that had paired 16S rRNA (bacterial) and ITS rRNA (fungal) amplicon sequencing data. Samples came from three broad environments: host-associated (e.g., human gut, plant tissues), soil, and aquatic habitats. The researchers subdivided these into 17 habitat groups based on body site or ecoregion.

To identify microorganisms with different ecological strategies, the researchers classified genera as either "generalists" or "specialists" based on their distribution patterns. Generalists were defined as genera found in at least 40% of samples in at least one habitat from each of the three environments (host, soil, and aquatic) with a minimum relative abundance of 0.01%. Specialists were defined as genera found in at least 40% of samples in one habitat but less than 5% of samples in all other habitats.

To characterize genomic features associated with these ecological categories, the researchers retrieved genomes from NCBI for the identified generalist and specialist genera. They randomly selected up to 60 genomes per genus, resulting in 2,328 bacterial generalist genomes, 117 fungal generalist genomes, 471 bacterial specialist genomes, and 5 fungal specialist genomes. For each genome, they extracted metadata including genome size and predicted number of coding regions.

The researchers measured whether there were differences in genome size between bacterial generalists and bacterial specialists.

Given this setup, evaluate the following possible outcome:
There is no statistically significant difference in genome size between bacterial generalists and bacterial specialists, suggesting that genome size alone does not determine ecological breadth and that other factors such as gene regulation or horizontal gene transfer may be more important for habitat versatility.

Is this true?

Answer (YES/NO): NO